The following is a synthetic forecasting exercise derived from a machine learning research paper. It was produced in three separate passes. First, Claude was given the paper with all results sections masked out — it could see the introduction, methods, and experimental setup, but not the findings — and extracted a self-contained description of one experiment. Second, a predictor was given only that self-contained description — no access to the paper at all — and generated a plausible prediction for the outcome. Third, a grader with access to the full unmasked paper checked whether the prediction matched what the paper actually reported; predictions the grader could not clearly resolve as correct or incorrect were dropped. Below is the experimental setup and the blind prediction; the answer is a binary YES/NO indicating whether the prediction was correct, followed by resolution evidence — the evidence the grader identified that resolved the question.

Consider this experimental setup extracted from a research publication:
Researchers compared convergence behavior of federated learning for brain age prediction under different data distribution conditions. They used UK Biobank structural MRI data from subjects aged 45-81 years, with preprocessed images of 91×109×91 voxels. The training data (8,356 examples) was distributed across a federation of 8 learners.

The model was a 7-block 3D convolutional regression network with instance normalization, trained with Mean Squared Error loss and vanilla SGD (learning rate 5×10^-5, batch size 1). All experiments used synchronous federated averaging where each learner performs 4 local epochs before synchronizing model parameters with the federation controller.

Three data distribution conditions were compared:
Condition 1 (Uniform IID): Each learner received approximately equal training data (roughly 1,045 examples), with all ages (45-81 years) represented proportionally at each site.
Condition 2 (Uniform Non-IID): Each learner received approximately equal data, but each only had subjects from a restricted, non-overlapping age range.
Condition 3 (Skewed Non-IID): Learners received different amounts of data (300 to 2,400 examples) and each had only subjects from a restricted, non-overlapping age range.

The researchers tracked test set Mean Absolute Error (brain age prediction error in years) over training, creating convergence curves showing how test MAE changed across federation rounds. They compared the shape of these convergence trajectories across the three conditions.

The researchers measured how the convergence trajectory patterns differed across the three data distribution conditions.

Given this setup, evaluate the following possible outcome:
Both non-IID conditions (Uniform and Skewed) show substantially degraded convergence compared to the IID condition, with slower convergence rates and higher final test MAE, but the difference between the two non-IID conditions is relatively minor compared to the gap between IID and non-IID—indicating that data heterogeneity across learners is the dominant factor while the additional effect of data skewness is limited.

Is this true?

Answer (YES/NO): YES